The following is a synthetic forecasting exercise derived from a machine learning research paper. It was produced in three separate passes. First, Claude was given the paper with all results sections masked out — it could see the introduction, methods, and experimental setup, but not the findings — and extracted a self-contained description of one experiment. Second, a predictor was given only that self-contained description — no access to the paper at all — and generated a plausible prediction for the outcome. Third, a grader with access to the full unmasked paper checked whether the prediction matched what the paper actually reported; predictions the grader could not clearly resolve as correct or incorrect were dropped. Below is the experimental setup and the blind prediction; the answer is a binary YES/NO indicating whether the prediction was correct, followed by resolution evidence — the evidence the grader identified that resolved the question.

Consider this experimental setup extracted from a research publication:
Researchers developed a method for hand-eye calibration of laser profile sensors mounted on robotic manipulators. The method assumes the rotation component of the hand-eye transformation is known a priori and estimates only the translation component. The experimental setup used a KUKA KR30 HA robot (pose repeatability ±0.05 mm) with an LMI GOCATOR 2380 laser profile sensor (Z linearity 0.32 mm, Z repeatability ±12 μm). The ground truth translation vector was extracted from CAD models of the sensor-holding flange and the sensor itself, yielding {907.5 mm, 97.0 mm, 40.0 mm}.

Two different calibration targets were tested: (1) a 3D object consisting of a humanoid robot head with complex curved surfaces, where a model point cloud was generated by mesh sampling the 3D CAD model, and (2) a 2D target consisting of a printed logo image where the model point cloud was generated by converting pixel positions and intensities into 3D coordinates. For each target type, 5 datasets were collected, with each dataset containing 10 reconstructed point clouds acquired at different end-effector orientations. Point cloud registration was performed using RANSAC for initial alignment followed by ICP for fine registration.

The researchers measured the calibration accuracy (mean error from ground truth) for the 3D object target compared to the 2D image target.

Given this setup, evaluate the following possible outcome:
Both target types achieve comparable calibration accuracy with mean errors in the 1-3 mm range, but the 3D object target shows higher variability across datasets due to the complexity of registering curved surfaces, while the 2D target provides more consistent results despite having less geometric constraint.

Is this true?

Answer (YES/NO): NO